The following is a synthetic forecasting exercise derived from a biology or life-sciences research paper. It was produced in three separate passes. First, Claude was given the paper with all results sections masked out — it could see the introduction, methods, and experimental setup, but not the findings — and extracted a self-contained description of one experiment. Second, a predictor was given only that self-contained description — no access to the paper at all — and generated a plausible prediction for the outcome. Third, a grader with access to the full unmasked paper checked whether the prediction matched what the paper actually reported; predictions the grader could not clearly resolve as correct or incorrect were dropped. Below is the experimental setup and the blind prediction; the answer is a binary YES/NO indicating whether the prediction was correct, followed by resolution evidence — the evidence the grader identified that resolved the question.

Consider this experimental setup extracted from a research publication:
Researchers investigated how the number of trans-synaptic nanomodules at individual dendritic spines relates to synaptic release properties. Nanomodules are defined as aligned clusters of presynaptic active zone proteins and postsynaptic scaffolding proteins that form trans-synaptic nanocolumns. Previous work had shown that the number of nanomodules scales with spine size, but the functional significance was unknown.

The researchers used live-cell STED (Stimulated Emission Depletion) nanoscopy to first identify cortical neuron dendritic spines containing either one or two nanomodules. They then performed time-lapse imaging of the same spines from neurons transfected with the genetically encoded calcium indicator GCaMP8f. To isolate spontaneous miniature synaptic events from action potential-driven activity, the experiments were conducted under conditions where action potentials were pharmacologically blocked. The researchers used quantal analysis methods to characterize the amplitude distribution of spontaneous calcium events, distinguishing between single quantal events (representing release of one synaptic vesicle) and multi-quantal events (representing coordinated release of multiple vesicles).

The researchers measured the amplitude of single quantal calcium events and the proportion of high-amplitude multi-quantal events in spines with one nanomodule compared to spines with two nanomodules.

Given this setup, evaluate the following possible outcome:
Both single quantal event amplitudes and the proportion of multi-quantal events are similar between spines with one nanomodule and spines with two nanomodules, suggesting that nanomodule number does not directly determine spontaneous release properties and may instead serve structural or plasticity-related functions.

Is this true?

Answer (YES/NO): NO